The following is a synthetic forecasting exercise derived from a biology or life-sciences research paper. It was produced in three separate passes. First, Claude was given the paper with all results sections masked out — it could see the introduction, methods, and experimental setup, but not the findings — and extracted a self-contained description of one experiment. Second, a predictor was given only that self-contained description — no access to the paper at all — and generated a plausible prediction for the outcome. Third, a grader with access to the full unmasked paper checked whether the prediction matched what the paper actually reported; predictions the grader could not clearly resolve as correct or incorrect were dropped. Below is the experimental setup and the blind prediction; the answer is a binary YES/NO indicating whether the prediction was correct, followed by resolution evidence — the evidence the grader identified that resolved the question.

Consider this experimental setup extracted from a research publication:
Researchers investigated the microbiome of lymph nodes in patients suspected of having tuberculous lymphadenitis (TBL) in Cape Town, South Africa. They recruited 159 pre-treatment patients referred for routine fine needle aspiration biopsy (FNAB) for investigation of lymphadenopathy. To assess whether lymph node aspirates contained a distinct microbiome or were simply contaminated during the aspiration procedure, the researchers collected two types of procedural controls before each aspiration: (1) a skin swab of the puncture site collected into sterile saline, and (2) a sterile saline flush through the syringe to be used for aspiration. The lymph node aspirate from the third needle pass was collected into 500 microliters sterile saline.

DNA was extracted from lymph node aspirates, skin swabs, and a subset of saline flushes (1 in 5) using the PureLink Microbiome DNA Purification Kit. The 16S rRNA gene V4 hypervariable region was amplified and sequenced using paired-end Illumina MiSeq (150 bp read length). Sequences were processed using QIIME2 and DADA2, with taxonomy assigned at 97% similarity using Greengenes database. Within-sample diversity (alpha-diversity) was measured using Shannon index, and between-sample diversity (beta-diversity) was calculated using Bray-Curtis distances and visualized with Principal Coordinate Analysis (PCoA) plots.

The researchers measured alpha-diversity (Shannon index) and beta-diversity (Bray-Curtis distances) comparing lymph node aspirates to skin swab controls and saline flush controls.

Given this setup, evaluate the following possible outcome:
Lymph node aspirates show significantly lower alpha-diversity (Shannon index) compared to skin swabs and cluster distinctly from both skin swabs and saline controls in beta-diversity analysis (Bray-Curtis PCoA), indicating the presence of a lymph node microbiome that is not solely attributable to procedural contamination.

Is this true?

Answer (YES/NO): NO